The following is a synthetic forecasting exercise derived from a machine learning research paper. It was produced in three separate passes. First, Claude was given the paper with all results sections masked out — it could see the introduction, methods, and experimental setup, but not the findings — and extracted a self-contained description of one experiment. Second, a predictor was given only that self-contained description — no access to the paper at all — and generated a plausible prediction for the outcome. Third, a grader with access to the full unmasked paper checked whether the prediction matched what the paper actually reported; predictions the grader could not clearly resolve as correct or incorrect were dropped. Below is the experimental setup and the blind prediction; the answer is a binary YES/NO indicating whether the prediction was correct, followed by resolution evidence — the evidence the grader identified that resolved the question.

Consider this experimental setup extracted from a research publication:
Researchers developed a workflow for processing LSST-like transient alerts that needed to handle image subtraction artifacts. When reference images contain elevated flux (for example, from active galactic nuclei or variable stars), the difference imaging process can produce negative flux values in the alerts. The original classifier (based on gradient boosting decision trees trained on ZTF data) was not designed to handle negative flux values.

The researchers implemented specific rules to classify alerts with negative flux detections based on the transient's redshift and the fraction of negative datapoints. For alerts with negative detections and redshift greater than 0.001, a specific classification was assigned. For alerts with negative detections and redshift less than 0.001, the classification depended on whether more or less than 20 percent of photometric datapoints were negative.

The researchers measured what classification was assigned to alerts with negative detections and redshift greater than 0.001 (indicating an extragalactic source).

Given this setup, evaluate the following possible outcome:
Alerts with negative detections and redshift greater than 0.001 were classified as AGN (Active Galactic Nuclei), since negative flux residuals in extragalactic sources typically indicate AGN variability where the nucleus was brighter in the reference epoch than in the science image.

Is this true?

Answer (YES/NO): YES